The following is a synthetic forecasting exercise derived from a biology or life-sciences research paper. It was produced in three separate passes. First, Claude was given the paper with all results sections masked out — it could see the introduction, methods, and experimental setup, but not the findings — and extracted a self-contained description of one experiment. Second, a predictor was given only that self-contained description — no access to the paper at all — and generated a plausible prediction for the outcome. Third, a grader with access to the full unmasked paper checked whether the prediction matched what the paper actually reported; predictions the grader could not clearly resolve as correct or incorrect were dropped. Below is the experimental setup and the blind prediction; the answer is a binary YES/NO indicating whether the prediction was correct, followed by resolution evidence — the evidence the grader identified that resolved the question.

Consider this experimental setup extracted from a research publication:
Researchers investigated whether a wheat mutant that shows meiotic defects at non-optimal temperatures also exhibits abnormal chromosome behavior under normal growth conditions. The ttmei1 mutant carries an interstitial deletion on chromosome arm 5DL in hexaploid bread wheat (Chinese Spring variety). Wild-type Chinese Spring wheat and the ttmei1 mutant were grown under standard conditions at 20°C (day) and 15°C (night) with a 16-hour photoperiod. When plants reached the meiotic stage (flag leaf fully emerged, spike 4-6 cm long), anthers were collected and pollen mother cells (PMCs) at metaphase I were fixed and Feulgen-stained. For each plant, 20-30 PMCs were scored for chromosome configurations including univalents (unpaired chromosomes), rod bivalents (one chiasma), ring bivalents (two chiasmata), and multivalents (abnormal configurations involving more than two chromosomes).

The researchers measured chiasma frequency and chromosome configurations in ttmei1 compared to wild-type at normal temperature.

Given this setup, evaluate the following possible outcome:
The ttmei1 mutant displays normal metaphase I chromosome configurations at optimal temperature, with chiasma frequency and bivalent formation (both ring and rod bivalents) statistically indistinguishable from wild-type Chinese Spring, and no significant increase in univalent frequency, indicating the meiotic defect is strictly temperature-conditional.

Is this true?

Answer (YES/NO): NO